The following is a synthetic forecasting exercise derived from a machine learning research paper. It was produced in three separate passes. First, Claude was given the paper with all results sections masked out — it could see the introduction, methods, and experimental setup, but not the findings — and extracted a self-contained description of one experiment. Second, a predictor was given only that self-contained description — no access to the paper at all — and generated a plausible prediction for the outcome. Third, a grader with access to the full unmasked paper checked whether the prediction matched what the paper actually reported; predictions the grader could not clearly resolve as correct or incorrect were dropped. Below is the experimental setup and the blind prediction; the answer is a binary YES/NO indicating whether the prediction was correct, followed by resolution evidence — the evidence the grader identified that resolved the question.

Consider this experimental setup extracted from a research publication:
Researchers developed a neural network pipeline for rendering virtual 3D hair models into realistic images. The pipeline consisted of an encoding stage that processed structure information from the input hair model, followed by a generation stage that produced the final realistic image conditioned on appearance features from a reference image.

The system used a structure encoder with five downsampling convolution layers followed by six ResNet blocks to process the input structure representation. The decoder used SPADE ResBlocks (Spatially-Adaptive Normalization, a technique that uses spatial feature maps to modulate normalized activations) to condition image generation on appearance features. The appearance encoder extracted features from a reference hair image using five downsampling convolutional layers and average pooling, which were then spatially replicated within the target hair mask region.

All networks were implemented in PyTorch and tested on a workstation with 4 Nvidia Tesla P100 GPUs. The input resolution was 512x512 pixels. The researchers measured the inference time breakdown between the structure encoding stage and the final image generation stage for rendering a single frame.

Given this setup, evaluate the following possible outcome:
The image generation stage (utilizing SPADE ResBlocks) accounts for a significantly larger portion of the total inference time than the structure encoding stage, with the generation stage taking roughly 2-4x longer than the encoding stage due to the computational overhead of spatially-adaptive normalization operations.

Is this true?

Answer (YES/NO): YES